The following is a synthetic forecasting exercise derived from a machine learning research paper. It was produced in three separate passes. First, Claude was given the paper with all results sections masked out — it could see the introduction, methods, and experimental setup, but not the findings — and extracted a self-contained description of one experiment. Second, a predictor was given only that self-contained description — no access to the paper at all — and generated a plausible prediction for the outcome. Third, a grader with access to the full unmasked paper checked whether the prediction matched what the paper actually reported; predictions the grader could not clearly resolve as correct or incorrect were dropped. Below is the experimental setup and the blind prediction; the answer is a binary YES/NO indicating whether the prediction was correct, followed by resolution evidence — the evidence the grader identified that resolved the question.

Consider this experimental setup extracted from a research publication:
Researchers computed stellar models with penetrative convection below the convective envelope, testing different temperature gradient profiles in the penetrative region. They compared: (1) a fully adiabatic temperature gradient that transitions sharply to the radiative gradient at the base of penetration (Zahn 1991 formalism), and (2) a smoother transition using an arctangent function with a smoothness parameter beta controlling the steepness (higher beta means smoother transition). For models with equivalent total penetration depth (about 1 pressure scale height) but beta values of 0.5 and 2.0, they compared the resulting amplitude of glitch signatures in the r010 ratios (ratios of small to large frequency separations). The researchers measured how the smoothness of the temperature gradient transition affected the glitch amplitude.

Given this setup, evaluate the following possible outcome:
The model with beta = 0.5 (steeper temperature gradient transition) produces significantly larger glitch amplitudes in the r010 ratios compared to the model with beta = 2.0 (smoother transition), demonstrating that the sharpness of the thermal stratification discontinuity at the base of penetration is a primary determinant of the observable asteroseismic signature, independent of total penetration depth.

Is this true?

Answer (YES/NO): YES